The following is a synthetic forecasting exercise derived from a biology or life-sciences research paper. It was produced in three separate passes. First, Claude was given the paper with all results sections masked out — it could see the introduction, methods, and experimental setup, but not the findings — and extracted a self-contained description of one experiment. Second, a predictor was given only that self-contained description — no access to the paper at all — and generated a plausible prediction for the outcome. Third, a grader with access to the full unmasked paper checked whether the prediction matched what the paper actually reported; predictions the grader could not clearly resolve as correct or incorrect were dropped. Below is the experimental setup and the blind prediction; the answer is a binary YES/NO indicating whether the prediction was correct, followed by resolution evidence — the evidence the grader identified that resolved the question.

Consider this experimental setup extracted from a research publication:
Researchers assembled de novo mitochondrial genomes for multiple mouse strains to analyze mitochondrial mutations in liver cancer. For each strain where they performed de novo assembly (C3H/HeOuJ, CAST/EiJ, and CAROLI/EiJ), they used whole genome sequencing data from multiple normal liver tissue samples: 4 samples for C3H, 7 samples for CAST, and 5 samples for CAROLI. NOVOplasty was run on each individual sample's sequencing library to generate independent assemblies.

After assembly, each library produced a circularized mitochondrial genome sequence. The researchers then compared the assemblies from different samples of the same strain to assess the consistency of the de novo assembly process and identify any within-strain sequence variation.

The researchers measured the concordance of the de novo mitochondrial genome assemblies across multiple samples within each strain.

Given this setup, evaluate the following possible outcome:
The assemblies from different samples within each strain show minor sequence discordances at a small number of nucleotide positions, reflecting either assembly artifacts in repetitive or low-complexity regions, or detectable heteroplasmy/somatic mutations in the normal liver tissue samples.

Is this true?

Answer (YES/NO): YES